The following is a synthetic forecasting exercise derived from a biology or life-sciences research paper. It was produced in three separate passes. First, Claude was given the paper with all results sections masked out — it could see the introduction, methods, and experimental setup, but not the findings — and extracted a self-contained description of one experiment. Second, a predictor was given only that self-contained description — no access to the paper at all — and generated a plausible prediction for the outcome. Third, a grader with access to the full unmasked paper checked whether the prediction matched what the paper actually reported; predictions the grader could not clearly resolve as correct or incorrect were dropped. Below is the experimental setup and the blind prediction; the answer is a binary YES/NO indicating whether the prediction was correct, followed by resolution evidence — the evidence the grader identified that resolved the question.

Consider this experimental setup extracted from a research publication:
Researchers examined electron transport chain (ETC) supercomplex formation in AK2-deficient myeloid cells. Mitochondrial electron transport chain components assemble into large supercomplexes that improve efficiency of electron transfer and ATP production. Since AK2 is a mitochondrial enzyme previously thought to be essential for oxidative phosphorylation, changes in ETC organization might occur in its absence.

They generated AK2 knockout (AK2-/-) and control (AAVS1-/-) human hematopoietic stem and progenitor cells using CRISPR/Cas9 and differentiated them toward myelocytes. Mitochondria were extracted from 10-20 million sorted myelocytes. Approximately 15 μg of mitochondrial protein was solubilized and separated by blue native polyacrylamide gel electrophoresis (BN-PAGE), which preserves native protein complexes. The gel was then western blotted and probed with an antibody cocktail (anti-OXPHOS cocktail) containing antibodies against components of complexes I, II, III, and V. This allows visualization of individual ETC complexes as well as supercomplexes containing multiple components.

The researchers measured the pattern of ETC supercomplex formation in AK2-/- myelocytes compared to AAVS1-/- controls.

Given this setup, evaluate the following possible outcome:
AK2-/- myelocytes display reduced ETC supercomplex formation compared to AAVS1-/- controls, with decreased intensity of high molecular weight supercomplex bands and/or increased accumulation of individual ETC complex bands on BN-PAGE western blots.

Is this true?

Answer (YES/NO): NO